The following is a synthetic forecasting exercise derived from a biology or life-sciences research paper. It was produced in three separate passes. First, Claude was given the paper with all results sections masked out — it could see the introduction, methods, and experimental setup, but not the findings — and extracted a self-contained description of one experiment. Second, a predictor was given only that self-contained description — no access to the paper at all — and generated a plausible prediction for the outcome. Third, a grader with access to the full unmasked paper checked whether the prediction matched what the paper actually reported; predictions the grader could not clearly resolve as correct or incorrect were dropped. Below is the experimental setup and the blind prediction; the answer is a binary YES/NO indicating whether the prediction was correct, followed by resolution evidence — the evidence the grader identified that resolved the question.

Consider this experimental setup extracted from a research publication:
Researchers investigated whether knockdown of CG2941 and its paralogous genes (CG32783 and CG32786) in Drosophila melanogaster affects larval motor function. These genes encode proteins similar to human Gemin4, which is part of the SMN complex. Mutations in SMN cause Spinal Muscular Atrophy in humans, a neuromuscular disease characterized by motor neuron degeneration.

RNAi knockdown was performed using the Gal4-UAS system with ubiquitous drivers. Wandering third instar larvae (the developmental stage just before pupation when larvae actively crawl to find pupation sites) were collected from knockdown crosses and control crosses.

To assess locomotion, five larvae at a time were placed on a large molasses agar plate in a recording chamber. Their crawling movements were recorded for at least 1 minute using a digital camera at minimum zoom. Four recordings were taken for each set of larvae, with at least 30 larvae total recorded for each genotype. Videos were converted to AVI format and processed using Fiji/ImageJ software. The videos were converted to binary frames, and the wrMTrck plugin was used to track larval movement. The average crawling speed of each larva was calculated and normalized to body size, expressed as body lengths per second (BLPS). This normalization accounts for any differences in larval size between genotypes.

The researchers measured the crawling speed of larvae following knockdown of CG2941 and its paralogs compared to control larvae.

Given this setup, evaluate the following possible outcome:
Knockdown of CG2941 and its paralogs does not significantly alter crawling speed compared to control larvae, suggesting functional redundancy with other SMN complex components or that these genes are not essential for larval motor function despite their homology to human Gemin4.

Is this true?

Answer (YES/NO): NO